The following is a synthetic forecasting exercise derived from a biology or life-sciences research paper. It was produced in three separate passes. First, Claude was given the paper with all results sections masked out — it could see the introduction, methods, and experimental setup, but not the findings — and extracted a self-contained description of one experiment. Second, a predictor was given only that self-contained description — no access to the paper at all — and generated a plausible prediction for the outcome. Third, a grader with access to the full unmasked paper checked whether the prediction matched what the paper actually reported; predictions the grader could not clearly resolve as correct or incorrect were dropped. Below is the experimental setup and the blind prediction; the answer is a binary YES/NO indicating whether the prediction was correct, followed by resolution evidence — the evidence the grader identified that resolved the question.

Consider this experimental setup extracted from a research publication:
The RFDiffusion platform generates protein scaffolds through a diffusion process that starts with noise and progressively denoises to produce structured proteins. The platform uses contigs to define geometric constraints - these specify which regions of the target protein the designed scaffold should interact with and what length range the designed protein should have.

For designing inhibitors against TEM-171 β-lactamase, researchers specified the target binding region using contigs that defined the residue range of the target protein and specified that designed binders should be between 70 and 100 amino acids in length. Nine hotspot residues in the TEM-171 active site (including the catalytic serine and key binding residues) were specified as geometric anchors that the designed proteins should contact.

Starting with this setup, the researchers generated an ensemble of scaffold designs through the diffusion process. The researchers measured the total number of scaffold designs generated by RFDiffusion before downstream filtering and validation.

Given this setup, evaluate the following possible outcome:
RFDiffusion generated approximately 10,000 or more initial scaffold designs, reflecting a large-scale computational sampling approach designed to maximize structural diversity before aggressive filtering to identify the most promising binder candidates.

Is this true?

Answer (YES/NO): NO